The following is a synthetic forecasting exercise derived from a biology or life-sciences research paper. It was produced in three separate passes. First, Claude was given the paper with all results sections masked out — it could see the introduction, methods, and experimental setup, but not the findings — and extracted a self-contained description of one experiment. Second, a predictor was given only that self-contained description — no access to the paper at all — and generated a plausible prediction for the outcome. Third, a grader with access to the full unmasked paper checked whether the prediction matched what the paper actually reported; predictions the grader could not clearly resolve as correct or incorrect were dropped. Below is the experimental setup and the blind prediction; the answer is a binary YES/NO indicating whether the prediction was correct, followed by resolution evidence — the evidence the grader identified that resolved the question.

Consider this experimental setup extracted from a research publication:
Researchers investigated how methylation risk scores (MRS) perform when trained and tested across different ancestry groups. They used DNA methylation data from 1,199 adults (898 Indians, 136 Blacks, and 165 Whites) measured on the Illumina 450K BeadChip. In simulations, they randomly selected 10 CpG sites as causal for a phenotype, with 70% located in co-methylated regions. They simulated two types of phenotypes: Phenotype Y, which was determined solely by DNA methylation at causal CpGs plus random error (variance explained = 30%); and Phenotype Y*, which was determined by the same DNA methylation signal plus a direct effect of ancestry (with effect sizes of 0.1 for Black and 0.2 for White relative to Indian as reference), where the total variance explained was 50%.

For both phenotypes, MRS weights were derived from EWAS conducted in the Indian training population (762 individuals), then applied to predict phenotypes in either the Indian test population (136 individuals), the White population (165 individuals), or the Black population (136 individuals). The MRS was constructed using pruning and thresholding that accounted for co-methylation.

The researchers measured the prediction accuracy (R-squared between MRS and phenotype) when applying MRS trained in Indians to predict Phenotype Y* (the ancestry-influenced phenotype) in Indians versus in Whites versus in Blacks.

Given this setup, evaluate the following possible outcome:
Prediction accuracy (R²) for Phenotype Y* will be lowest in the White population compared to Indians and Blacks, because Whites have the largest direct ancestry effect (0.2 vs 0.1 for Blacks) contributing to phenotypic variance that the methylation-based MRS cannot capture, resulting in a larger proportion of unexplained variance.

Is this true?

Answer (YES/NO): NO